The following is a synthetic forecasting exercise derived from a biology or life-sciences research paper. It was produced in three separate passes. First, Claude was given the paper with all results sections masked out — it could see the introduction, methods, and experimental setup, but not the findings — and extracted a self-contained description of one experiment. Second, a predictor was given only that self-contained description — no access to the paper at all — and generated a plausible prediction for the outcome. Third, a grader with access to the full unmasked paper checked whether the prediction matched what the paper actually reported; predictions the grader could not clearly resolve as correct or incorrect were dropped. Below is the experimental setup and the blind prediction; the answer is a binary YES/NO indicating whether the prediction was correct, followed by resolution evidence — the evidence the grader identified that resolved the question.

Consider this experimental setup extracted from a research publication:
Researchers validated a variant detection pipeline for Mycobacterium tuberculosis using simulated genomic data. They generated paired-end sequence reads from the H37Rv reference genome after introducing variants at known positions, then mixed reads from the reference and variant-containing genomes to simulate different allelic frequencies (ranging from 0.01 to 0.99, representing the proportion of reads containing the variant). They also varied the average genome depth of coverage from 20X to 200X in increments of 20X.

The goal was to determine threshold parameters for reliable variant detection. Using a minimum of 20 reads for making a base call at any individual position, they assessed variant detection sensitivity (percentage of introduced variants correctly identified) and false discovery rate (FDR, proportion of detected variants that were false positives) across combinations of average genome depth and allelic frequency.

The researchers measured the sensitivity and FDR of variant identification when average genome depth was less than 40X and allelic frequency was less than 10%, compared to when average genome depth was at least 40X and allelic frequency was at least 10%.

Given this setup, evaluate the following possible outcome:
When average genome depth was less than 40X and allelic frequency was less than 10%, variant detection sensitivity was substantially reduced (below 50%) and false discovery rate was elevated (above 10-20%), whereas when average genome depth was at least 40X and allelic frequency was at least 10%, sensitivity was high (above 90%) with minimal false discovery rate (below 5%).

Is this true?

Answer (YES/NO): YES